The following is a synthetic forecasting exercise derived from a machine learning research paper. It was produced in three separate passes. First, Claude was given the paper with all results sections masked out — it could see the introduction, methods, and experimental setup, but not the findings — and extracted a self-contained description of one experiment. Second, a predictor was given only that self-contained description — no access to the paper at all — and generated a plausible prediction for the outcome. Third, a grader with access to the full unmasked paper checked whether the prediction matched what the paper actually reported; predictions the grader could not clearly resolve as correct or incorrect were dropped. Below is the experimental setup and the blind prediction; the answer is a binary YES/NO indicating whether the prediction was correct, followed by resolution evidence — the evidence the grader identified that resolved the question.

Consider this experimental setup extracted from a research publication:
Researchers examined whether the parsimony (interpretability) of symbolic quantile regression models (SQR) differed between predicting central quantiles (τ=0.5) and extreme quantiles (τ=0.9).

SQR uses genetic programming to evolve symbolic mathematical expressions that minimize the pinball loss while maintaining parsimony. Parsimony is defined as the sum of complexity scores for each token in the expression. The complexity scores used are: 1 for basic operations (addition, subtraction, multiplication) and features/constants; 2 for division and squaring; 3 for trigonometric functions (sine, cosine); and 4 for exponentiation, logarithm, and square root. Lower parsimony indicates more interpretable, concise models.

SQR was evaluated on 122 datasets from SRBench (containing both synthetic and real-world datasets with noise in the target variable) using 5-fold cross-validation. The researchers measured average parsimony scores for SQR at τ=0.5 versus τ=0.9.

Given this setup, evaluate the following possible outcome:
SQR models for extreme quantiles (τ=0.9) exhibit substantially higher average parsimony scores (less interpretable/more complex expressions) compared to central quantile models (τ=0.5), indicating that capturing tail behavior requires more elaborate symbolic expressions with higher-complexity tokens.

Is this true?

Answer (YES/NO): NO